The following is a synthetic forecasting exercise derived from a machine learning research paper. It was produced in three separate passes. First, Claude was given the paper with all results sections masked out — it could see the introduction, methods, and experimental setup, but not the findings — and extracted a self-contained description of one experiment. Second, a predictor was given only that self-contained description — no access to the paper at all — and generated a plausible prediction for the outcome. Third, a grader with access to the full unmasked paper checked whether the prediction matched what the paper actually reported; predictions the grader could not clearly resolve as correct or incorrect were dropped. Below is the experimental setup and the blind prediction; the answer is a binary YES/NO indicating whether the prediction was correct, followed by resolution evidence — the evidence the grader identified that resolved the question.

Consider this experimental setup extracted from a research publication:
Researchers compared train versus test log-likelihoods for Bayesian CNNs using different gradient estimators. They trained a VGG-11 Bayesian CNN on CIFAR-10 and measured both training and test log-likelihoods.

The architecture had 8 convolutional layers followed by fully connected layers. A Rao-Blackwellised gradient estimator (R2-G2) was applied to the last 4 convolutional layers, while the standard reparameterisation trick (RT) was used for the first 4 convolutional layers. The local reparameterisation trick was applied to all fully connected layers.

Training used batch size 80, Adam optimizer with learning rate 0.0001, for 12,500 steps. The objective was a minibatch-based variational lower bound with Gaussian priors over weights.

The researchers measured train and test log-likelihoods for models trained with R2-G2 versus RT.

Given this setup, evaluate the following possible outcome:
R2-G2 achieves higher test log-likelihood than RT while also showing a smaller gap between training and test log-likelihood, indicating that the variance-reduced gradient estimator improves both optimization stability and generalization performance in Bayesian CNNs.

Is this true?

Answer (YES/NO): NO